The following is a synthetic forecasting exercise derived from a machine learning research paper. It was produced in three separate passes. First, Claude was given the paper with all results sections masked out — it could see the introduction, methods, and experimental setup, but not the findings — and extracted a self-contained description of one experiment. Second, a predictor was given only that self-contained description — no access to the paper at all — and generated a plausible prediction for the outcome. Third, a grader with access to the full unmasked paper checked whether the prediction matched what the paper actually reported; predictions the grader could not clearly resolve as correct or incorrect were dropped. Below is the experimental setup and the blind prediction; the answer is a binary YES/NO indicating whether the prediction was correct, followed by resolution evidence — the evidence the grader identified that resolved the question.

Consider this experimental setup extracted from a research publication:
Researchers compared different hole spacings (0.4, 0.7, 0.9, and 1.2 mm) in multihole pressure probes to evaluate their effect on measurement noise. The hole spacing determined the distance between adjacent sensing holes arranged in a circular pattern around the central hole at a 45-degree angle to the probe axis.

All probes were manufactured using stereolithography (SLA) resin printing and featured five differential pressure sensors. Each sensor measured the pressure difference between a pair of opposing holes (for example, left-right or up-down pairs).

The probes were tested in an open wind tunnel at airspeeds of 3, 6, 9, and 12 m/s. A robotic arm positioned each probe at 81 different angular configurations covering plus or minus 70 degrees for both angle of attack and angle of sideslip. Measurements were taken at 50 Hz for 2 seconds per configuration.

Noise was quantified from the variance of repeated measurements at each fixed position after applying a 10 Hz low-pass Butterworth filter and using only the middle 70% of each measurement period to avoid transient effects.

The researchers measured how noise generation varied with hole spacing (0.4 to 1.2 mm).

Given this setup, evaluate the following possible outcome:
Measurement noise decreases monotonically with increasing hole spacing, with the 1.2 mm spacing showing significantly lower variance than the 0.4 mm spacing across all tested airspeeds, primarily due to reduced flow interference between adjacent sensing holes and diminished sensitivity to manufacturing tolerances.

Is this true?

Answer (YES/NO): NO